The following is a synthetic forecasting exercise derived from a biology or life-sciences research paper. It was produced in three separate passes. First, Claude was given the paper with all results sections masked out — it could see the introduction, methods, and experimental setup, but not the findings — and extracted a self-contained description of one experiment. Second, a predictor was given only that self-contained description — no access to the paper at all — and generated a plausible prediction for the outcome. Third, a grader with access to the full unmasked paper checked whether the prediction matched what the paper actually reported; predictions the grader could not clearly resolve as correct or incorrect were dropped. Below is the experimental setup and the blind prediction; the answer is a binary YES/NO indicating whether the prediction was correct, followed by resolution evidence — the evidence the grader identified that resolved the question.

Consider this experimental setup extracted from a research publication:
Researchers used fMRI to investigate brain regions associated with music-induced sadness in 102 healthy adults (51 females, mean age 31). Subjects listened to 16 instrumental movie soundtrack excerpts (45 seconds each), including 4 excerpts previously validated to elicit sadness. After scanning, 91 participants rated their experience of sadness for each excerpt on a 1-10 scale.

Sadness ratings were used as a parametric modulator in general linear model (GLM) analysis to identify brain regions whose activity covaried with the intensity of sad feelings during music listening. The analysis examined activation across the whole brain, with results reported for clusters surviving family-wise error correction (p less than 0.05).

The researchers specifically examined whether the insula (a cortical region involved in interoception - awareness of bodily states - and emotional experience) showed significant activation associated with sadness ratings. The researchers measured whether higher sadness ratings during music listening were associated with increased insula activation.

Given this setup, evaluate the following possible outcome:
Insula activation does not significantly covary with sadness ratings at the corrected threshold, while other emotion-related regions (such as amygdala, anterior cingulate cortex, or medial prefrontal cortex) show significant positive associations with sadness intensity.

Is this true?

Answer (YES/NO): NO